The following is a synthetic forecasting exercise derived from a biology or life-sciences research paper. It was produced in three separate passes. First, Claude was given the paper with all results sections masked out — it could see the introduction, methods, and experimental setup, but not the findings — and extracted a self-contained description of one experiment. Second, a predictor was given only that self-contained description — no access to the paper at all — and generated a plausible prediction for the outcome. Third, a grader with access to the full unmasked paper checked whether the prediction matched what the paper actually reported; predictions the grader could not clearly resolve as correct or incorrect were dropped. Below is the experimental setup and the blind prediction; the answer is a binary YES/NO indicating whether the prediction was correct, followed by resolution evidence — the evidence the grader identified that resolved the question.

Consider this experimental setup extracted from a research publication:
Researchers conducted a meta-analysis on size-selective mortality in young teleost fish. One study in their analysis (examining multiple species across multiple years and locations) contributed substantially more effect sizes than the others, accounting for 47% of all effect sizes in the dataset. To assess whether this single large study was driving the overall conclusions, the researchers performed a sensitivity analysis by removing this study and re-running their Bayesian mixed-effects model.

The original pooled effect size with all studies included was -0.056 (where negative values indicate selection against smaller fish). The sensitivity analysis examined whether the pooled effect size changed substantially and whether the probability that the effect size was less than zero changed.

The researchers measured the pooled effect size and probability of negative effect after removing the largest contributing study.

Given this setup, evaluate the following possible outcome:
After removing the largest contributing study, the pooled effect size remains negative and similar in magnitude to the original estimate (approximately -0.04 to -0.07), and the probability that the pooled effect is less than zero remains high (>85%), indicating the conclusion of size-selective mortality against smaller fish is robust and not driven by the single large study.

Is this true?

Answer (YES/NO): NO